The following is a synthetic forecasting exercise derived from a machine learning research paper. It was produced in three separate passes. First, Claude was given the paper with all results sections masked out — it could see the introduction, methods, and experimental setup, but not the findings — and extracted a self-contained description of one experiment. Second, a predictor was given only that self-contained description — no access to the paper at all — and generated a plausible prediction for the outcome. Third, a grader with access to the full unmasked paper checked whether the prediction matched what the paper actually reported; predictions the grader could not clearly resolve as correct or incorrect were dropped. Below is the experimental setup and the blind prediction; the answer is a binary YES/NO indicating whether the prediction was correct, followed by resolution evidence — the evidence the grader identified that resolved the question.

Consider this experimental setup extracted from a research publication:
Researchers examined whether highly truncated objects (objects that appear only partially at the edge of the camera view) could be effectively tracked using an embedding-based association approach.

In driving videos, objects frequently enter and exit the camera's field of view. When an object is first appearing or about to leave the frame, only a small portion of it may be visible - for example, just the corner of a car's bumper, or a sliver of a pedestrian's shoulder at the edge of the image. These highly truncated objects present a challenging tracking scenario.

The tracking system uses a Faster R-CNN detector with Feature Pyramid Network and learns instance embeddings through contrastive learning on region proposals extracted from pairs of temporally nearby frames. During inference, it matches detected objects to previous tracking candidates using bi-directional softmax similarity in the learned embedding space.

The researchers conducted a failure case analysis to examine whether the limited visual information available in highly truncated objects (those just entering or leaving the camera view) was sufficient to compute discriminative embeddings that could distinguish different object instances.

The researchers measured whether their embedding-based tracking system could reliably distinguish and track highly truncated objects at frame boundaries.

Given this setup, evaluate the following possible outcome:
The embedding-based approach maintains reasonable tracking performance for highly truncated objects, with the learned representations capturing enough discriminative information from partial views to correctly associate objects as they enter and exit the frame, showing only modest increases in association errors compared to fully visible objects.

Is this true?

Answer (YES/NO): NO